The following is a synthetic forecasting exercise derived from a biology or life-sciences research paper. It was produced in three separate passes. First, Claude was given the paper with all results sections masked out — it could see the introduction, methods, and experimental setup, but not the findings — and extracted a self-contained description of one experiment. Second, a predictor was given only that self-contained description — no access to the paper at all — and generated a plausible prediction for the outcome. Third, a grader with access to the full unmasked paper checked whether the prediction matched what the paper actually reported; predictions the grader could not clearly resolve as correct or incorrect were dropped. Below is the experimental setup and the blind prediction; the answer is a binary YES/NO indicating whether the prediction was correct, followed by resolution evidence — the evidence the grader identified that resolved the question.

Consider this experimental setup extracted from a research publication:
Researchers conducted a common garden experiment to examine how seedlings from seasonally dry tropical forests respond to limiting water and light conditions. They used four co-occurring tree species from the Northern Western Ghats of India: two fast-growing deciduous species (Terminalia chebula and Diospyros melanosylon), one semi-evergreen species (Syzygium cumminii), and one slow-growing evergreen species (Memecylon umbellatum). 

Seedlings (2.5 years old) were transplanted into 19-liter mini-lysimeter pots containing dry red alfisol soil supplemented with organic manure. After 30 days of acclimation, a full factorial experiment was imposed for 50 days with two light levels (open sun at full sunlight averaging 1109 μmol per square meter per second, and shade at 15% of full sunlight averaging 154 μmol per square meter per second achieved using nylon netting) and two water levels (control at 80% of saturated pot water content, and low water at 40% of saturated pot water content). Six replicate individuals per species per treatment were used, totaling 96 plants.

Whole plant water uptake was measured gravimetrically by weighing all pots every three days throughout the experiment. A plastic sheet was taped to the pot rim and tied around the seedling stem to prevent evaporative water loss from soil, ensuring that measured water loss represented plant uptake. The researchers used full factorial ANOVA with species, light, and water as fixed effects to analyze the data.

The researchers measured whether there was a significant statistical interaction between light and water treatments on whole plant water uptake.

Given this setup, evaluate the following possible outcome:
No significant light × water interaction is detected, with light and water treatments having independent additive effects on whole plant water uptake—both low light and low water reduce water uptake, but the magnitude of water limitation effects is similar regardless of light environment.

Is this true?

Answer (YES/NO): YES